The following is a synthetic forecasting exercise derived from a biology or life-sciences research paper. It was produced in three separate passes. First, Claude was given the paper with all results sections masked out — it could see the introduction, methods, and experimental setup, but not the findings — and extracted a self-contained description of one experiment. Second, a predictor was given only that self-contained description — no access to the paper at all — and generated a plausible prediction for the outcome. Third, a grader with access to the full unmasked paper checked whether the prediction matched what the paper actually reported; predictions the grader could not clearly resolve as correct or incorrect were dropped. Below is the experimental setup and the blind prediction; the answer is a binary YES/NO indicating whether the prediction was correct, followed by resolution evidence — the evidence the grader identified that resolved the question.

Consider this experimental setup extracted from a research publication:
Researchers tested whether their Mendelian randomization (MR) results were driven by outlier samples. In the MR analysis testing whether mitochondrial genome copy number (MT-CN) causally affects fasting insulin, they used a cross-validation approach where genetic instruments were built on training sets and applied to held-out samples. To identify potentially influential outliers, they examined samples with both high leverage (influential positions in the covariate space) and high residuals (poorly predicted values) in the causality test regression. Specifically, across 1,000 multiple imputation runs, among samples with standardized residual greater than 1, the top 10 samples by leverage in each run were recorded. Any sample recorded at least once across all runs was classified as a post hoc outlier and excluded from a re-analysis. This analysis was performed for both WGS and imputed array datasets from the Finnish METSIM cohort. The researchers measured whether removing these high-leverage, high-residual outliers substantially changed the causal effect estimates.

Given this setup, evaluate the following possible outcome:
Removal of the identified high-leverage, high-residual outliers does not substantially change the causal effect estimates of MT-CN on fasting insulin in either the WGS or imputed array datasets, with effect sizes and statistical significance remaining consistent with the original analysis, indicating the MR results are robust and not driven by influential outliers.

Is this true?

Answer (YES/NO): YES